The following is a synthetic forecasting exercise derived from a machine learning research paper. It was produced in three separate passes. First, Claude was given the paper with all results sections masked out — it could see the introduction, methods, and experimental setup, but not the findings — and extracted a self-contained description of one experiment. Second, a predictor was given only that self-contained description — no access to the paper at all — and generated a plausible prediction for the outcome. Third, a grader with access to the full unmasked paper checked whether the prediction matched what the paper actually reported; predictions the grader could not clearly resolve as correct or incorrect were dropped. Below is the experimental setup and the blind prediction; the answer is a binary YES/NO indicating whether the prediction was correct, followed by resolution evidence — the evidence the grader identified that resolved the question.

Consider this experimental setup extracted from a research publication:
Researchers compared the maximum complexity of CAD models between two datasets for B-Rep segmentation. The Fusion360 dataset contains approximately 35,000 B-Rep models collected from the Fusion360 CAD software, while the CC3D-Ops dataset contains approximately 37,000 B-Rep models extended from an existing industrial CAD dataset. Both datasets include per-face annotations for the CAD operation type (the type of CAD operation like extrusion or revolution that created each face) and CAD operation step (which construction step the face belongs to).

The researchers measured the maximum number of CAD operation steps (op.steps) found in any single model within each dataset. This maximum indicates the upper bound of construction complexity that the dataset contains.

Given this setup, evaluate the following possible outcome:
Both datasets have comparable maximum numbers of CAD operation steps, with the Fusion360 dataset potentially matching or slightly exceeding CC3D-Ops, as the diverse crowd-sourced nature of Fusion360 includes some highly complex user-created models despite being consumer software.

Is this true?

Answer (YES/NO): NO